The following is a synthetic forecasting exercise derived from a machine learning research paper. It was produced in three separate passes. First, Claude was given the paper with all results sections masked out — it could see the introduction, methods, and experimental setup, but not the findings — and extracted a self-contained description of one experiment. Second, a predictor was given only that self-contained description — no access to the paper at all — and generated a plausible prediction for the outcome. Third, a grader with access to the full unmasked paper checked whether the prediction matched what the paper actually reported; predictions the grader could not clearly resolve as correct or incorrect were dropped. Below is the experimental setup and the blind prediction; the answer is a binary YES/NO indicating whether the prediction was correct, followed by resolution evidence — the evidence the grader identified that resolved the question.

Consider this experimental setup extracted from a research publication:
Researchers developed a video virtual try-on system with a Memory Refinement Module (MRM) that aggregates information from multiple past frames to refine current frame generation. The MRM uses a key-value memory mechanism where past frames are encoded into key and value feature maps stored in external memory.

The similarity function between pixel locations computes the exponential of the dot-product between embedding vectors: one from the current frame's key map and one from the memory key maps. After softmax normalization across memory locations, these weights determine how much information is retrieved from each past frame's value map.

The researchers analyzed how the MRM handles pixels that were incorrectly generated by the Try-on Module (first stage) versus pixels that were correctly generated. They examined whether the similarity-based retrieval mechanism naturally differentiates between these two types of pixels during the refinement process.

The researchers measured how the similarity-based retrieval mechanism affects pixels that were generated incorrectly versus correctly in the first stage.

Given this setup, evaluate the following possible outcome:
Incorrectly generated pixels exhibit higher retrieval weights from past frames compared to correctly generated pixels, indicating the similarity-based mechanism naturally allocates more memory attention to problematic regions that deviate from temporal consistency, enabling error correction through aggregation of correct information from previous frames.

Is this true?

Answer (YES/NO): NO